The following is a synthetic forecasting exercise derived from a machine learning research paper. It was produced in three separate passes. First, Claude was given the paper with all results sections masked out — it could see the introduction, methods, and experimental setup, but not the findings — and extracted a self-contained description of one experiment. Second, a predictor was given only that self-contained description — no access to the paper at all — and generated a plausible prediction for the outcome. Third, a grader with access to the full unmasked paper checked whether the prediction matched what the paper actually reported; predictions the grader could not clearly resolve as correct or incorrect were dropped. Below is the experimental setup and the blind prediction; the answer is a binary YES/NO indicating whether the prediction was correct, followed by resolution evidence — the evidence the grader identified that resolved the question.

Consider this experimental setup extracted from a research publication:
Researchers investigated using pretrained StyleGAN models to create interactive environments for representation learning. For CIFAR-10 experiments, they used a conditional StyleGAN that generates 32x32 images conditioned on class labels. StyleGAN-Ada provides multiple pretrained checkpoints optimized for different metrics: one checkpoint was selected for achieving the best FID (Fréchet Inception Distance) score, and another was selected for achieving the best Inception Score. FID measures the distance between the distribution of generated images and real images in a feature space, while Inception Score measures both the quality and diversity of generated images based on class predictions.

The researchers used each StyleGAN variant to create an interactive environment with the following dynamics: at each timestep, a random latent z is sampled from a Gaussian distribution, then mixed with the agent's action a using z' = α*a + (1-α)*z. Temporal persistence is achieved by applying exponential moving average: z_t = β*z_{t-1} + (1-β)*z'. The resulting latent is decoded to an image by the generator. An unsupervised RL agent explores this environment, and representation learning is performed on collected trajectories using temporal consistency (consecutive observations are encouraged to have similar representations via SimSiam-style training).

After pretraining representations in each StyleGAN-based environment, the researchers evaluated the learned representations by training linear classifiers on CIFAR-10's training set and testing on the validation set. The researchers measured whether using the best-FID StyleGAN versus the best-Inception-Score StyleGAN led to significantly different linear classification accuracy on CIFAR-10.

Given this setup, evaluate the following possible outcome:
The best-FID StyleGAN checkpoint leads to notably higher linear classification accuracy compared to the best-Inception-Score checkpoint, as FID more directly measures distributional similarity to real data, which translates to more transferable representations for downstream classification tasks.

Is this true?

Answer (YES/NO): NO